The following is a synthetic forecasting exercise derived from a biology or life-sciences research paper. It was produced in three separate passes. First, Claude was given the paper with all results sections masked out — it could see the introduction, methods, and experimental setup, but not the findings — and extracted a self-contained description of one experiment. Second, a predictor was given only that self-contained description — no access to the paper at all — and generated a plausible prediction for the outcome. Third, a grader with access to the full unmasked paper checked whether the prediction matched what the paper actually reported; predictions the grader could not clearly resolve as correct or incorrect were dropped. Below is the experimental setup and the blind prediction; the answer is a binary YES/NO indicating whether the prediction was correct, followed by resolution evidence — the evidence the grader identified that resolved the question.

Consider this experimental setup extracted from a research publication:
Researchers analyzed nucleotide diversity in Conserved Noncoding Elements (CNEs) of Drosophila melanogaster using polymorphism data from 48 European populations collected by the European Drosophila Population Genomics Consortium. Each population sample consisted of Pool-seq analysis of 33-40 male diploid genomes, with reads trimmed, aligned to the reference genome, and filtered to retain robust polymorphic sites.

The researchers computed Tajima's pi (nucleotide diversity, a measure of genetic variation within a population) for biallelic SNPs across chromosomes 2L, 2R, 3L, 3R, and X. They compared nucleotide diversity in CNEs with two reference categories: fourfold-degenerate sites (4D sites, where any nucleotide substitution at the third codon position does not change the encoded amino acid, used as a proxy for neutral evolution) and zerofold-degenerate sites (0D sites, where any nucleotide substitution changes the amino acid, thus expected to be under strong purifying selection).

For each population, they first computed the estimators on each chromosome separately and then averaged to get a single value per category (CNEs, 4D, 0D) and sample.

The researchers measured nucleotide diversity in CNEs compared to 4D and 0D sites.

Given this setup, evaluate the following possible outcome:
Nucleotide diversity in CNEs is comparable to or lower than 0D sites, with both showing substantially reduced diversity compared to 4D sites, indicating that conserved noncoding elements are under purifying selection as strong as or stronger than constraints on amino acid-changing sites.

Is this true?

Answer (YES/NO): NO